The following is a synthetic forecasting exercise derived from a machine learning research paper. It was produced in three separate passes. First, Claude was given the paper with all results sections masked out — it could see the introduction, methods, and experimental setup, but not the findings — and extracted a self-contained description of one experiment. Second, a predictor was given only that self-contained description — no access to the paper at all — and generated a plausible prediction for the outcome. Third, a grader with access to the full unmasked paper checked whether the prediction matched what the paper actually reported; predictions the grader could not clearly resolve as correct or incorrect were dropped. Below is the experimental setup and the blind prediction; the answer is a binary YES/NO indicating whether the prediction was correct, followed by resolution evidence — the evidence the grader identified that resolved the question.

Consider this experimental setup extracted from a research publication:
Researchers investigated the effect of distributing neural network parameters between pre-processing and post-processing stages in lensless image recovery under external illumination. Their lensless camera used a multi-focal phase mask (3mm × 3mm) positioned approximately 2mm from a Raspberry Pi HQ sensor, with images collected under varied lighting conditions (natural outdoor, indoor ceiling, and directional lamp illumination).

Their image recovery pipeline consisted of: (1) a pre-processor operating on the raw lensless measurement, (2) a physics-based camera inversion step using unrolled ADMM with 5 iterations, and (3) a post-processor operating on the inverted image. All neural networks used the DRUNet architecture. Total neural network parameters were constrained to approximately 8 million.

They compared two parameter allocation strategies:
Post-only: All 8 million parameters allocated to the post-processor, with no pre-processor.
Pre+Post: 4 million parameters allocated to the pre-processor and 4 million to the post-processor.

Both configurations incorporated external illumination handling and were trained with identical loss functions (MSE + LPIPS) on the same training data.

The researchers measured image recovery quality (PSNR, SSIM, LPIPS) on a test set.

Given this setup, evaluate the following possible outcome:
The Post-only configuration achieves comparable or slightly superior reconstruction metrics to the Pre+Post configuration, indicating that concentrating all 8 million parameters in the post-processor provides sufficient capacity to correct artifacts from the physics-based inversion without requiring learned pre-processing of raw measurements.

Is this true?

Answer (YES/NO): NO